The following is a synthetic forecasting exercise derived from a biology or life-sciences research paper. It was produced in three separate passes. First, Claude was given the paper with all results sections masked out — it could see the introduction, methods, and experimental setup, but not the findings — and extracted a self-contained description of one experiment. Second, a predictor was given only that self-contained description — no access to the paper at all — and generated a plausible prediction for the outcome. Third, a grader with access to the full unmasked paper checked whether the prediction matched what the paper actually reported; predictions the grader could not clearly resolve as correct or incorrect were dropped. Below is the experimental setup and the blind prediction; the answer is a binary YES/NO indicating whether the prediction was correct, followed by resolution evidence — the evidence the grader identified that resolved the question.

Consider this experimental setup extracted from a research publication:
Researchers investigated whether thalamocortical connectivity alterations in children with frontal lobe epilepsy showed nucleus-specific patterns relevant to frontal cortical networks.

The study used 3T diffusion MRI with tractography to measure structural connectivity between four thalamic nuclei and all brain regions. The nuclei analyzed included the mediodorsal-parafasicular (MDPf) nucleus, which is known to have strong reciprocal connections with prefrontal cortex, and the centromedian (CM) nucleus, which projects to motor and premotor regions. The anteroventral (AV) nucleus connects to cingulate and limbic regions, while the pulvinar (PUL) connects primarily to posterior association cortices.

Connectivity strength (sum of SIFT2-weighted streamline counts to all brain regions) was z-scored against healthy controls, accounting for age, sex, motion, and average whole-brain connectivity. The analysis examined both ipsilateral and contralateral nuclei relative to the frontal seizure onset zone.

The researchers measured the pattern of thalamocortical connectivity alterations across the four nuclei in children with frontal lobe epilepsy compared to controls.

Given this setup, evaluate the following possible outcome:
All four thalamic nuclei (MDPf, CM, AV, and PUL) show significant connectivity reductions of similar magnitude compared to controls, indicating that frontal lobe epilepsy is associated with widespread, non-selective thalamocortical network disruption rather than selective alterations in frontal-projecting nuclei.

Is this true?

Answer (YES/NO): NO